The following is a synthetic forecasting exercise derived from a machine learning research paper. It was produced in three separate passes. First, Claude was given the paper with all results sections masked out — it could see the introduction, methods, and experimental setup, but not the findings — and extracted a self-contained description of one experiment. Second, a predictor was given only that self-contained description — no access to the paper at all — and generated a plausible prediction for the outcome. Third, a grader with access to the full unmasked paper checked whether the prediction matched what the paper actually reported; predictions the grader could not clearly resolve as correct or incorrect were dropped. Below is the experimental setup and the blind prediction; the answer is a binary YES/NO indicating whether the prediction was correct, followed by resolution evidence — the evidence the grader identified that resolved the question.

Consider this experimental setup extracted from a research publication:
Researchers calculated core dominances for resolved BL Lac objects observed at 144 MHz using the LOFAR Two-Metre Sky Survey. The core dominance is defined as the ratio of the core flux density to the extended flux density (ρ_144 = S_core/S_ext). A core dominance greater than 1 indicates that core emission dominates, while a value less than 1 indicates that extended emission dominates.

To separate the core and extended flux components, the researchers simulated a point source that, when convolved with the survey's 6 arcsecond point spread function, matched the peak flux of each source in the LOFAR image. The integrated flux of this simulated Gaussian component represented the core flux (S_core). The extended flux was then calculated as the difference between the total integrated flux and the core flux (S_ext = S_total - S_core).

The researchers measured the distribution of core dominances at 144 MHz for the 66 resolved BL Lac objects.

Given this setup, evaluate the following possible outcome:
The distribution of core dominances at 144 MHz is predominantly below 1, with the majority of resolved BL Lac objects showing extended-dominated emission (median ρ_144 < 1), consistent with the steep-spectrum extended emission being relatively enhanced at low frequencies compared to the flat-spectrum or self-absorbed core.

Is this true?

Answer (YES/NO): YES